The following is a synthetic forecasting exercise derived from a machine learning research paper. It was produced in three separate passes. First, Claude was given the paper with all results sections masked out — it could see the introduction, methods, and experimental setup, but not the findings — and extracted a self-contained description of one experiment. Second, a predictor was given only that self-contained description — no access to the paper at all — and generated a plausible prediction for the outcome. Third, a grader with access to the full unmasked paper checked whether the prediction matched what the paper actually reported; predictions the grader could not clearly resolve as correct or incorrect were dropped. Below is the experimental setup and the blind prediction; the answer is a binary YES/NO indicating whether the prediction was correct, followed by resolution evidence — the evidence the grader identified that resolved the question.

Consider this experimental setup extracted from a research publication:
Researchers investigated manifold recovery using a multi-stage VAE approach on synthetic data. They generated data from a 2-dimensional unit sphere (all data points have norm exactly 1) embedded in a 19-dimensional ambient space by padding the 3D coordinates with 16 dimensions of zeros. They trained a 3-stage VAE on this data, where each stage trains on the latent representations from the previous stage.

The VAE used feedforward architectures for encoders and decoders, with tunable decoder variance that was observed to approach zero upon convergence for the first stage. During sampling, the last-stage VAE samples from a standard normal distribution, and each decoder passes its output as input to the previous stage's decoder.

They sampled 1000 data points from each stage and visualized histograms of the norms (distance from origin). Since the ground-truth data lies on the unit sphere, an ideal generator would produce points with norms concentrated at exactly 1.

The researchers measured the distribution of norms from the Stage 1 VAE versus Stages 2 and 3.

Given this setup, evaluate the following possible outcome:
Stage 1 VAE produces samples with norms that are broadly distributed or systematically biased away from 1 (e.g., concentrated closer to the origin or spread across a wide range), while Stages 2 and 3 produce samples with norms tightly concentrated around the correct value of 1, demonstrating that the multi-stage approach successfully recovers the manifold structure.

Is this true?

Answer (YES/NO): YES